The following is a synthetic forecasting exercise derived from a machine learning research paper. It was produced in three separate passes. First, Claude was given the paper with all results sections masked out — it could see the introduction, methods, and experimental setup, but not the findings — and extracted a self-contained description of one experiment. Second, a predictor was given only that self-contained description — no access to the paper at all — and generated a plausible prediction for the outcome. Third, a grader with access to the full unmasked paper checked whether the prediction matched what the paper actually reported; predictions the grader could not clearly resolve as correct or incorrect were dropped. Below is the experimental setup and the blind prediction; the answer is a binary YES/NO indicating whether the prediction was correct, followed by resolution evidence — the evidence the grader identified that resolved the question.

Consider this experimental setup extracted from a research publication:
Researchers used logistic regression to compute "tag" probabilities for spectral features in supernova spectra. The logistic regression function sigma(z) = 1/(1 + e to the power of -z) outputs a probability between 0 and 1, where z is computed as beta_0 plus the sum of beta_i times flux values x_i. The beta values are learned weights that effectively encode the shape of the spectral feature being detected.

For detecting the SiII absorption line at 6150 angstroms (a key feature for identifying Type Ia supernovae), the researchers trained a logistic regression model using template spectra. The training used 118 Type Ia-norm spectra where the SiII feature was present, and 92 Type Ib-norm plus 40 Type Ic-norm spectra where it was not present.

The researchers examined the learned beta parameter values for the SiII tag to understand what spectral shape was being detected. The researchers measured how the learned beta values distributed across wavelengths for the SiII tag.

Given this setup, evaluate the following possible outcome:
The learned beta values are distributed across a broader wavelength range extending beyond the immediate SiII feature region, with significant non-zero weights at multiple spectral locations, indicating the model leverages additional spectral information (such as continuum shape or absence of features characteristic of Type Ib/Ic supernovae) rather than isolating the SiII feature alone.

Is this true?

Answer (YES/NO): NO